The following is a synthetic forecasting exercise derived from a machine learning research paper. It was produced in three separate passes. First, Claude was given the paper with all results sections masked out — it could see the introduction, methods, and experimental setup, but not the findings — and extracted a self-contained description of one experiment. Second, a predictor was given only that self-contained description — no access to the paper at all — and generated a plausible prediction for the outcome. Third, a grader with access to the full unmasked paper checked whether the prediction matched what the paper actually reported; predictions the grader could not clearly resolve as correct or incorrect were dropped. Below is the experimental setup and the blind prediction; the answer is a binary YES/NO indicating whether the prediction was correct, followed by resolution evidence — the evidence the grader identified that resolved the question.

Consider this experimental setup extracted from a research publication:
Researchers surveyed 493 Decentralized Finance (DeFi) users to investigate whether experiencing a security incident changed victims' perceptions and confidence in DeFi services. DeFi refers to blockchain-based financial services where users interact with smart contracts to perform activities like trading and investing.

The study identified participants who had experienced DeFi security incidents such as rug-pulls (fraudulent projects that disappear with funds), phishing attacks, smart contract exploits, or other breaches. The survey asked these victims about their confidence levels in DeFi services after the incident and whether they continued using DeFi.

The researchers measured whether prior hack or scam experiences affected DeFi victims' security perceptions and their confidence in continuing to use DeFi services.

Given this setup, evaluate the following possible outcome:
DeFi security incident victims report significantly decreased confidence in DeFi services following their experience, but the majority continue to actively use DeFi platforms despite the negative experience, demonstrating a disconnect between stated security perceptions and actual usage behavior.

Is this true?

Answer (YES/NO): NO